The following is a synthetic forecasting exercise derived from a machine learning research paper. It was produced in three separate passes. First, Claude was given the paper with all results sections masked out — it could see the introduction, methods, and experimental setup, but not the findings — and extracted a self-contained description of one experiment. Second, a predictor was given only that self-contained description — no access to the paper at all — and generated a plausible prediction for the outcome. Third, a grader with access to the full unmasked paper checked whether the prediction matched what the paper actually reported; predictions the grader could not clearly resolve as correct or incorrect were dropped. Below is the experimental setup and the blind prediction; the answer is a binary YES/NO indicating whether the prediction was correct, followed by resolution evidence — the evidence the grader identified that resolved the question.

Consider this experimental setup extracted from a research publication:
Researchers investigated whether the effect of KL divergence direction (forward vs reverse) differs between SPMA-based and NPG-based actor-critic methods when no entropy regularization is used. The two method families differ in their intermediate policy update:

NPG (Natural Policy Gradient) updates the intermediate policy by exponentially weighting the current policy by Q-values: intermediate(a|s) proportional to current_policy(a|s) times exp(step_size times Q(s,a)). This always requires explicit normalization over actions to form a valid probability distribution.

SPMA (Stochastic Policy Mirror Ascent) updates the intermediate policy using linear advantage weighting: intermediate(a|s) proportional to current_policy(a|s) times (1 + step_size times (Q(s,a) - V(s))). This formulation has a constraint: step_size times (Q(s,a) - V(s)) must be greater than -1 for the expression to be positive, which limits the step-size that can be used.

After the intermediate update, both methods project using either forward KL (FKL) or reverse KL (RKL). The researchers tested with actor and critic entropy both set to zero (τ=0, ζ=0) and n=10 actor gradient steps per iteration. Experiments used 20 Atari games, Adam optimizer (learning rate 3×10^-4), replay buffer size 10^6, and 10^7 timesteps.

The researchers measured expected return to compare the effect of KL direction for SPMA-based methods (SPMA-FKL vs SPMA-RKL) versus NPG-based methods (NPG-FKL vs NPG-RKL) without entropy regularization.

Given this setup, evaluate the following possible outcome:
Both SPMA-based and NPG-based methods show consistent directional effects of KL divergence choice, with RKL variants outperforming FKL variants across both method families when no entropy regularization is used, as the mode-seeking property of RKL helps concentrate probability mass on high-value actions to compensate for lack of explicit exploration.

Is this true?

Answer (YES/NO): NO